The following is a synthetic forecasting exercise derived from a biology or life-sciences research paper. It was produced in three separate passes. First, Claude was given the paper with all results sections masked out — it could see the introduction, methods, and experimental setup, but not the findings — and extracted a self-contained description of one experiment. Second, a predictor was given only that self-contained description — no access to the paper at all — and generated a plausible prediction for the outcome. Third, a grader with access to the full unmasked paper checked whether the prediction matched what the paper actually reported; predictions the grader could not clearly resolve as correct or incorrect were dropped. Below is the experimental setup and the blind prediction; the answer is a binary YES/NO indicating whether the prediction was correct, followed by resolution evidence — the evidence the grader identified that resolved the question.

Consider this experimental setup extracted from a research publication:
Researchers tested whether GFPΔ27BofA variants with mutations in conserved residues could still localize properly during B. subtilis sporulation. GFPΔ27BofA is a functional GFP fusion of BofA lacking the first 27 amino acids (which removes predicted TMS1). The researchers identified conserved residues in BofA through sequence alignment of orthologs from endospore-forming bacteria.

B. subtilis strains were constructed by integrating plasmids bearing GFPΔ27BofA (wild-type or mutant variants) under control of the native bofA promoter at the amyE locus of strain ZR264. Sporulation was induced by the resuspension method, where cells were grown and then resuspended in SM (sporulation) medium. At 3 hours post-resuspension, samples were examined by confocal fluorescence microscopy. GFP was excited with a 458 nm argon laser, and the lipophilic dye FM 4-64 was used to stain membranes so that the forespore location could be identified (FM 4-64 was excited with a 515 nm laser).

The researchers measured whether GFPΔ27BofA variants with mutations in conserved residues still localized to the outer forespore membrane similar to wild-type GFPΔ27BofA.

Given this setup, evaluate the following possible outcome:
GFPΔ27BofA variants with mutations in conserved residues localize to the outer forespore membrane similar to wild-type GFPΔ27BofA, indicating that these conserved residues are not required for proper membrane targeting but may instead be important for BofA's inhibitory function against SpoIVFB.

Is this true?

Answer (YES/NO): NO